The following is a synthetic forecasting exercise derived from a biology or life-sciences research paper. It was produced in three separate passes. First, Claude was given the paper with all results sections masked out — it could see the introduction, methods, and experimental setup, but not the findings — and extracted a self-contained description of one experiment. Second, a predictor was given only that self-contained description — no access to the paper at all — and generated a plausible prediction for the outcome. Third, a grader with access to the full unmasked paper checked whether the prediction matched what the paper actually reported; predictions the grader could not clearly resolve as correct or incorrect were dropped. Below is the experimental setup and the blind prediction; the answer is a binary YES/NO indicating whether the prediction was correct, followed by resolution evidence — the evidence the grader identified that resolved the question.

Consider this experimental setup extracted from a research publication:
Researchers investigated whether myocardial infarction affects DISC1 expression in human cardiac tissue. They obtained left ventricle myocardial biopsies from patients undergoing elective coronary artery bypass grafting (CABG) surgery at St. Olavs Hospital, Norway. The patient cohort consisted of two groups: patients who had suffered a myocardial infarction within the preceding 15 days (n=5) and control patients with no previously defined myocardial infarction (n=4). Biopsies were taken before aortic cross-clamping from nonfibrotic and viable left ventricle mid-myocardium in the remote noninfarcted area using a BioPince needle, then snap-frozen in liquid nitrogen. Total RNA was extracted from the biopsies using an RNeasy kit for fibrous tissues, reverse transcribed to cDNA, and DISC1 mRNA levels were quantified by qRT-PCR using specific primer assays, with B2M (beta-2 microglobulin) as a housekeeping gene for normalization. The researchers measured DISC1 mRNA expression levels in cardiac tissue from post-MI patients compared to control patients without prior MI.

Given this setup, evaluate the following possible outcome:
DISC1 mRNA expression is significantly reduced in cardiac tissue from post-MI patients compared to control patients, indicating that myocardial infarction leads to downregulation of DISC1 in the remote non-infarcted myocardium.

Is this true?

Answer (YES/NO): NO